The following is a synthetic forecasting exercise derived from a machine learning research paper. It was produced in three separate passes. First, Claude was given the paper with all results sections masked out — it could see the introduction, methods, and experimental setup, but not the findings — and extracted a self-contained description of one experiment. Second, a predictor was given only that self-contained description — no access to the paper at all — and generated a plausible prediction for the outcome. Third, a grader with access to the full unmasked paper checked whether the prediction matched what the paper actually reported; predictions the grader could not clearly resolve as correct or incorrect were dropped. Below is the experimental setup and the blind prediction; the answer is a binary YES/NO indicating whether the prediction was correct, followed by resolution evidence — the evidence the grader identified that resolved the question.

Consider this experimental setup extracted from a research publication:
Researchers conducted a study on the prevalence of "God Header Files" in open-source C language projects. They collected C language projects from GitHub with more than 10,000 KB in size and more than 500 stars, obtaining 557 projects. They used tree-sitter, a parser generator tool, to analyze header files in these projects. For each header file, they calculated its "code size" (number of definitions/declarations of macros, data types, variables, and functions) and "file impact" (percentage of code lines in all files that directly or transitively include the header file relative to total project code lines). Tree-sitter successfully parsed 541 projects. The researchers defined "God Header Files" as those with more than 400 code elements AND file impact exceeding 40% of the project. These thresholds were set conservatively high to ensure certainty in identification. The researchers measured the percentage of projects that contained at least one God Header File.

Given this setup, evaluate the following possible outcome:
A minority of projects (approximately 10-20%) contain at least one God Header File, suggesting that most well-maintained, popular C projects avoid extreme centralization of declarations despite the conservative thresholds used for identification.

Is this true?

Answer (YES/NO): NO